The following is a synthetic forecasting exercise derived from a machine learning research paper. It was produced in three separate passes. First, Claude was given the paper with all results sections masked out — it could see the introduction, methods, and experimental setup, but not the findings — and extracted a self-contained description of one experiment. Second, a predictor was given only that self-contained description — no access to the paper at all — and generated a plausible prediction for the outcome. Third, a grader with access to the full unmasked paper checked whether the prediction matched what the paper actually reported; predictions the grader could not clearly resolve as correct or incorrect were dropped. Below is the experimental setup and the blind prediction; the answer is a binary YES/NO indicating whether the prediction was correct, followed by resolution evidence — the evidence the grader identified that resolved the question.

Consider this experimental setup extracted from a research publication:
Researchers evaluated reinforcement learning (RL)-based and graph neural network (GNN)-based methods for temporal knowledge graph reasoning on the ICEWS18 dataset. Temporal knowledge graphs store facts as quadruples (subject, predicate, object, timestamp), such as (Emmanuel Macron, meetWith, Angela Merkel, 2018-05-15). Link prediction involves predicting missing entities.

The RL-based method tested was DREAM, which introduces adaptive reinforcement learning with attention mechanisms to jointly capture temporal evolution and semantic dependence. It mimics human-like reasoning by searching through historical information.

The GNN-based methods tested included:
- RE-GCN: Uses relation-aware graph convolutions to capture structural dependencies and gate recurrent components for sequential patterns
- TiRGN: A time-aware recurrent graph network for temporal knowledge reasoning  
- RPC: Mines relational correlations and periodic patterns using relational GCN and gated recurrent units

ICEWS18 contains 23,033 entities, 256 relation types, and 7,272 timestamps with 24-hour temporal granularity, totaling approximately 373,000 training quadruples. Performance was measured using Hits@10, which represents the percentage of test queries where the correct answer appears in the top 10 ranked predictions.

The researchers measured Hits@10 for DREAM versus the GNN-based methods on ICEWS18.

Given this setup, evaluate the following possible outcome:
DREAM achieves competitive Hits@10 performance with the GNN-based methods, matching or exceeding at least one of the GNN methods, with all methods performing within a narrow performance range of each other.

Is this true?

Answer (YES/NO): NO